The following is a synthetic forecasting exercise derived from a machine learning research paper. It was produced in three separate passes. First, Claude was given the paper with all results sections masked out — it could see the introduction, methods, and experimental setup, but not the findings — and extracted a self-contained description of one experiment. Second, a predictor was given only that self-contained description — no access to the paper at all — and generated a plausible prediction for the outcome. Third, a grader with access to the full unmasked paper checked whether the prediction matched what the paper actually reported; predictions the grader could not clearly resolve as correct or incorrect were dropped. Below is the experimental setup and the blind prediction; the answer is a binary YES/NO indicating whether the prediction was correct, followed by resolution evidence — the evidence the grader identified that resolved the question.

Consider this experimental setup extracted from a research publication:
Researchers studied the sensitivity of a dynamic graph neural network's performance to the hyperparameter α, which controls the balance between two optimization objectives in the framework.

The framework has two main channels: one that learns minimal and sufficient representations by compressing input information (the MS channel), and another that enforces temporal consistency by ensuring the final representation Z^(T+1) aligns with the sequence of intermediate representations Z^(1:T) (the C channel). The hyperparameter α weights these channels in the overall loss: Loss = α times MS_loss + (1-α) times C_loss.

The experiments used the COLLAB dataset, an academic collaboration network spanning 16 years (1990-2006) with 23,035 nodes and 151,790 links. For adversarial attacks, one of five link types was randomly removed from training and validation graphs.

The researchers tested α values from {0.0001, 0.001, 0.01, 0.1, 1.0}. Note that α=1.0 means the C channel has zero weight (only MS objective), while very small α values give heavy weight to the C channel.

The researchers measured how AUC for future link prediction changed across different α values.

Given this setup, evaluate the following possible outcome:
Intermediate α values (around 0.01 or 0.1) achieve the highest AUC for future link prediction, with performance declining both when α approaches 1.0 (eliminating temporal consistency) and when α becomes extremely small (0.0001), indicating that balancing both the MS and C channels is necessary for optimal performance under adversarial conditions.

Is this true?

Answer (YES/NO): NO